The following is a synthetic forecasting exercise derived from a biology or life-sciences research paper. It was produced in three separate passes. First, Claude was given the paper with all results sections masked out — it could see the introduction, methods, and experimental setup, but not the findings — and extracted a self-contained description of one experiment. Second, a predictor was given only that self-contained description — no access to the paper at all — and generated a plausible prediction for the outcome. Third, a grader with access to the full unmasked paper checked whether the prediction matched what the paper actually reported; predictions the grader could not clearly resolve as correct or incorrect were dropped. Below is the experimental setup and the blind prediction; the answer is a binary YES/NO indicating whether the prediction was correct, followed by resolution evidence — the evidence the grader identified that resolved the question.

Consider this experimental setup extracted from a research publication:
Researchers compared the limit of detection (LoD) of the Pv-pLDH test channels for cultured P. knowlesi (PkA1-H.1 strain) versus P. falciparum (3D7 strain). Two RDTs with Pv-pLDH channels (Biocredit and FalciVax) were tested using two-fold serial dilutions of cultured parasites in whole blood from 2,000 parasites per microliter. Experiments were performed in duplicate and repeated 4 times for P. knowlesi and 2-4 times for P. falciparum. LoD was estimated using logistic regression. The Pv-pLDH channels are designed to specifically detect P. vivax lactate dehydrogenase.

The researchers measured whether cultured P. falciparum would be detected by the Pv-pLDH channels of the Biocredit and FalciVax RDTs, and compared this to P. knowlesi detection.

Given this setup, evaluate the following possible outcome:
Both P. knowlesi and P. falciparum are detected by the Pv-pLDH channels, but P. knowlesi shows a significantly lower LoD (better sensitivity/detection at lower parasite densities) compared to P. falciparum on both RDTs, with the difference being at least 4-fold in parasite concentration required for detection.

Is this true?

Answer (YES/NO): NO